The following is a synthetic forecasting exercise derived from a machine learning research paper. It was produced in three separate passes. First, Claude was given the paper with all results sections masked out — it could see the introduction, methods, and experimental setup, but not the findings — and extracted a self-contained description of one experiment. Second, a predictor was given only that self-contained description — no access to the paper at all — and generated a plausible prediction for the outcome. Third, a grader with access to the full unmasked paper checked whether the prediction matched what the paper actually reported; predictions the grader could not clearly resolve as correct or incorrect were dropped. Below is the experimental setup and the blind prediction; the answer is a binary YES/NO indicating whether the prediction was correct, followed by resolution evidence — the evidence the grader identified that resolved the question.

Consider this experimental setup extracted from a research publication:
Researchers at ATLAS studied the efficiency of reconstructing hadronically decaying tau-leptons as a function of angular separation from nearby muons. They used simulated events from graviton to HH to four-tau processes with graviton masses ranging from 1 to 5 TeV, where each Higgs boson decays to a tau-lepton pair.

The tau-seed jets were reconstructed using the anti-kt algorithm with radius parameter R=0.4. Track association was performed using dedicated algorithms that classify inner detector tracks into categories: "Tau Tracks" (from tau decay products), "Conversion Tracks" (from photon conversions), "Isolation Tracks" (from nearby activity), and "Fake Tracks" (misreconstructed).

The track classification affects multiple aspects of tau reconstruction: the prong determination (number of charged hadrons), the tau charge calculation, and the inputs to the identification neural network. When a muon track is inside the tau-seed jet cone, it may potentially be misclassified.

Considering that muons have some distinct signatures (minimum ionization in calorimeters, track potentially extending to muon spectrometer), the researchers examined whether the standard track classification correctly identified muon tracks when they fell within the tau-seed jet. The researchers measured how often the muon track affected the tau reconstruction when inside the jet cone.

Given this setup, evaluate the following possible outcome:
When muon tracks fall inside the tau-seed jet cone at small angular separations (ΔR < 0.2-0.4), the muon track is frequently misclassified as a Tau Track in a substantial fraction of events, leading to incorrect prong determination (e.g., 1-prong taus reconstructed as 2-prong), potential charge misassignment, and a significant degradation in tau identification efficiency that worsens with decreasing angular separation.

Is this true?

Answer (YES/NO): YES